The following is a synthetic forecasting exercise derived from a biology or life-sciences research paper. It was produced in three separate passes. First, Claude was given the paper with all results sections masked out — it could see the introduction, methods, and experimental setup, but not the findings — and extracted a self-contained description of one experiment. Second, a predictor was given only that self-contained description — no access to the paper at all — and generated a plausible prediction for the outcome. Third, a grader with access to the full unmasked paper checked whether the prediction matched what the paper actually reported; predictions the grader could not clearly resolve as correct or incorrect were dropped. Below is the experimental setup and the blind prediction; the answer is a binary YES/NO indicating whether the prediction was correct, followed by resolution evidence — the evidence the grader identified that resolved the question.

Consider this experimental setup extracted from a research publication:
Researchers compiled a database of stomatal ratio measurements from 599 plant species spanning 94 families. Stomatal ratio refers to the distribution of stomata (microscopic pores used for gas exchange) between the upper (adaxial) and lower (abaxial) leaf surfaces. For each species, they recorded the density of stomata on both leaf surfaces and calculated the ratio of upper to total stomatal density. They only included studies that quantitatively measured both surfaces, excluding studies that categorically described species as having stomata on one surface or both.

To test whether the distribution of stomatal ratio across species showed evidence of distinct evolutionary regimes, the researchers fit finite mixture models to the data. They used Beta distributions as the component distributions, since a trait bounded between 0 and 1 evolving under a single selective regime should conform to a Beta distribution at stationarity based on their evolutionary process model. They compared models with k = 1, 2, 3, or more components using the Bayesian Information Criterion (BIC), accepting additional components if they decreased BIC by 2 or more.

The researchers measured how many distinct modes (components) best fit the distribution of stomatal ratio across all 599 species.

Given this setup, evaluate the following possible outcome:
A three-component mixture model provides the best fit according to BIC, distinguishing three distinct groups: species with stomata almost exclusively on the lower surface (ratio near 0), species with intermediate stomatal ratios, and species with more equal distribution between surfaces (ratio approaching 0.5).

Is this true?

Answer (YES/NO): NO